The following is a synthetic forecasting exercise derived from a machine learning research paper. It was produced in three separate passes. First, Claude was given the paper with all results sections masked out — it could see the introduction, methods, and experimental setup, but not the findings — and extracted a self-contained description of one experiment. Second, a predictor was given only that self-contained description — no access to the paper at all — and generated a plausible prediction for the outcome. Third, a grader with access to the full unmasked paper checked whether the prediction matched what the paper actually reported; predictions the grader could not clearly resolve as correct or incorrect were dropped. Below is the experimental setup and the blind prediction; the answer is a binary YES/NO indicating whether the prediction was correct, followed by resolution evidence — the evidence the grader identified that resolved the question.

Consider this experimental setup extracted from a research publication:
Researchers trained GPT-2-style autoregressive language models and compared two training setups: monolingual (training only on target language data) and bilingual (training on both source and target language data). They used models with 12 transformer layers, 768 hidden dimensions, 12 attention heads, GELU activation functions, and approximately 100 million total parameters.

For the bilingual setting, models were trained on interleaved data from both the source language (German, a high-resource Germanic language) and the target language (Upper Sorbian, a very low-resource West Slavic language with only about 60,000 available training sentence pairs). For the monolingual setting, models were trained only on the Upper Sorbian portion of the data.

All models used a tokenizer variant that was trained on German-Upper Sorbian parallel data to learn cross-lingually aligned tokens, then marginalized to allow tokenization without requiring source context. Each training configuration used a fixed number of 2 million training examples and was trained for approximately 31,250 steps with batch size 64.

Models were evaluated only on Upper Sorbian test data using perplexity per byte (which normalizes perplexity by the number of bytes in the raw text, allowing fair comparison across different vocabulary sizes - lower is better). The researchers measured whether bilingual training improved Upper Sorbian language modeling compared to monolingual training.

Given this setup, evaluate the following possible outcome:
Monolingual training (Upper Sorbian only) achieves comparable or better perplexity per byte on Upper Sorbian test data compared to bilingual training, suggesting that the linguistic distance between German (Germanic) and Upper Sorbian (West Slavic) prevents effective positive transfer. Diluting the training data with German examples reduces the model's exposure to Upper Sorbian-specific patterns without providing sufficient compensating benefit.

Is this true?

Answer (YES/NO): NO